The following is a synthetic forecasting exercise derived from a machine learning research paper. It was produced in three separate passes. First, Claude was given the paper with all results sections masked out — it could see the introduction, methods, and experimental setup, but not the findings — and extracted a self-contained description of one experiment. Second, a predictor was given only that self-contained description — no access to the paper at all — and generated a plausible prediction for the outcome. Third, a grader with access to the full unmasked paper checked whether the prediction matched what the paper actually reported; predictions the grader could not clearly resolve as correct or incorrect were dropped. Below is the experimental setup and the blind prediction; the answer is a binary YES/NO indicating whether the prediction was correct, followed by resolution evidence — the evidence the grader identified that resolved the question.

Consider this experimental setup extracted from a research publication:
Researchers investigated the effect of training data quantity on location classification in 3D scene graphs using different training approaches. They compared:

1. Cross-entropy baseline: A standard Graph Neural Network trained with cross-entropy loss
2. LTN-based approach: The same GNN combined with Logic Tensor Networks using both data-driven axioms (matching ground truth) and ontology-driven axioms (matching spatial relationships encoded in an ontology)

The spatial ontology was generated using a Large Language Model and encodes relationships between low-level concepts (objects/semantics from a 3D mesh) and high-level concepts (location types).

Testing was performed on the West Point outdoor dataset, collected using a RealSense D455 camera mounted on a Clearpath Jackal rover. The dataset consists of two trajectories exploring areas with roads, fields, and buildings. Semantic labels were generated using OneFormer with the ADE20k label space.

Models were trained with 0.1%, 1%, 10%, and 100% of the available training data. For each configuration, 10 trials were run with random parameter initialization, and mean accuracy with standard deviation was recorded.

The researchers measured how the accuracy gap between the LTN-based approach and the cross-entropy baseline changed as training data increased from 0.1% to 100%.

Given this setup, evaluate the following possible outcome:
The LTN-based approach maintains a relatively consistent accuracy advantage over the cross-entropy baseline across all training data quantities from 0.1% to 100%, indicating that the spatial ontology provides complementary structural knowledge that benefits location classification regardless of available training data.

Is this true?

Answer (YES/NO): NO